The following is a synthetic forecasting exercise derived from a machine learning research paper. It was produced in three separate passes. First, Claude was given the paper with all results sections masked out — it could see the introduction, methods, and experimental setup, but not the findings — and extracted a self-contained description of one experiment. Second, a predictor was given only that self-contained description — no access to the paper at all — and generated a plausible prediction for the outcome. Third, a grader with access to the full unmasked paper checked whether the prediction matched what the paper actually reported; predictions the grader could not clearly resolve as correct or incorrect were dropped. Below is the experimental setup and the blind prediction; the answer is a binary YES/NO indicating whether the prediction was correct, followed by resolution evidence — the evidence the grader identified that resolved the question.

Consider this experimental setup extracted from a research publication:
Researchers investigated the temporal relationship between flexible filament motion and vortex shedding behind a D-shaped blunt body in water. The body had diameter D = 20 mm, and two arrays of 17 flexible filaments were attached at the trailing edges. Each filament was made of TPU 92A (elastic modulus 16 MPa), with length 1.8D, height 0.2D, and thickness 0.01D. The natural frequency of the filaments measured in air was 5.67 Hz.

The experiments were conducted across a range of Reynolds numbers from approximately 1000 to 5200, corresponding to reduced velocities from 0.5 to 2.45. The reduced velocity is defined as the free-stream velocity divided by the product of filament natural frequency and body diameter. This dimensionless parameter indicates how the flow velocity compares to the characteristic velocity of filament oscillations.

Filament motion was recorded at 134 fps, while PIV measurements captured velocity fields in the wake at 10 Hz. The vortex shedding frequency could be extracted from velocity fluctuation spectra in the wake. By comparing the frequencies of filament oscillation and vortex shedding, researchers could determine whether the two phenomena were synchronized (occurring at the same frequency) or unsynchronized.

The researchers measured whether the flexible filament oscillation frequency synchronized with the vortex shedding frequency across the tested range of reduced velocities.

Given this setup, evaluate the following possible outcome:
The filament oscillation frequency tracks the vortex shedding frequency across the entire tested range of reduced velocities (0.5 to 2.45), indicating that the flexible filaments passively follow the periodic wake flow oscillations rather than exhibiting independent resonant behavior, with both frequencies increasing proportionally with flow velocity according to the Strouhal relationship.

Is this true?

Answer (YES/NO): NO